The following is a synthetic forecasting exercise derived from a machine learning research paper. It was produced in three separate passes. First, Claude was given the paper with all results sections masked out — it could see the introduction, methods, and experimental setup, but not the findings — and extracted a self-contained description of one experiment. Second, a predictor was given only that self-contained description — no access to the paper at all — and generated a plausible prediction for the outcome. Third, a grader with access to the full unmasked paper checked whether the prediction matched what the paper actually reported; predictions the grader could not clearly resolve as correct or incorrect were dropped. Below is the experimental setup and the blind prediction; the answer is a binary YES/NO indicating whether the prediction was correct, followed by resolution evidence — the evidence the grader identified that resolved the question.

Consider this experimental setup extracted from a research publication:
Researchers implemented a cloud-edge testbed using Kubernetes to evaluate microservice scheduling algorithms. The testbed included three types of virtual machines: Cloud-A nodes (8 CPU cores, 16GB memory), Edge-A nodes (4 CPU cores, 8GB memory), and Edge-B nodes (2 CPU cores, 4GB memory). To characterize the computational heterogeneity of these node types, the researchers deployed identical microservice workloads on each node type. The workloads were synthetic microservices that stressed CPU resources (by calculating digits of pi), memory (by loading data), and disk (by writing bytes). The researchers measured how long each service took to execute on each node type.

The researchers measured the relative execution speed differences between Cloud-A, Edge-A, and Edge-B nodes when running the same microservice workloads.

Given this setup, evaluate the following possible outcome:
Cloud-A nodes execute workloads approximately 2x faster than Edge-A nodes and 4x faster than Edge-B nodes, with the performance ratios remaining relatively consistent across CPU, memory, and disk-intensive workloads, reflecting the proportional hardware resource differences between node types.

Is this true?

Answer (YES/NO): NO